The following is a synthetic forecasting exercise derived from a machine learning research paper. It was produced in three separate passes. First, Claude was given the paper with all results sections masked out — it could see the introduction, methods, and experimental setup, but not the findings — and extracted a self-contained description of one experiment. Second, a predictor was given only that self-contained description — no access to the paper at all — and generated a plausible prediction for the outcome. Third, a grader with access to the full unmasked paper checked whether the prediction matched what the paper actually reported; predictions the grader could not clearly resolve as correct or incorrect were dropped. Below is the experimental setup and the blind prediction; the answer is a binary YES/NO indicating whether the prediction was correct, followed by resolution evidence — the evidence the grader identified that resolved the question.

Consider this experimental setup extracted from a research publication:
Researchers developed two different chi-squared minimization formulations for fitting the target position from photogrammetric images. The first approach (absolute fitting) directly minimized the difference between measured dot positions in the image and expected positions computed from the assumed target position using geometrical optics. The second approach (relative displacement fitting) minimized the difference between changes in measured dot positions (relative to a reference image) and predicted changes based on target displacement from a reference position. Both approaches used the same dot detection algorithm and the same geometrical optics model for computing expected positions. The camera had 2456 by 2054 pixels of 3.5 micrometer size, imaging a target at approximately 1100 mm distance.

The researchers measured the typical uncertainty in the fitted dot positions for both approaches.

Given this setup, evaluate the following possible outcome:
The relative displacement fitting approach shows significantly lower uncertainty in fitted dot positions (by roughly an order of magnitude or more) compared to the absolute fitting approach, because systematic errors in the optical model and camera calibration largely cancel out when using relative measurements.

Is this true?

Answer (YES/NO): NO